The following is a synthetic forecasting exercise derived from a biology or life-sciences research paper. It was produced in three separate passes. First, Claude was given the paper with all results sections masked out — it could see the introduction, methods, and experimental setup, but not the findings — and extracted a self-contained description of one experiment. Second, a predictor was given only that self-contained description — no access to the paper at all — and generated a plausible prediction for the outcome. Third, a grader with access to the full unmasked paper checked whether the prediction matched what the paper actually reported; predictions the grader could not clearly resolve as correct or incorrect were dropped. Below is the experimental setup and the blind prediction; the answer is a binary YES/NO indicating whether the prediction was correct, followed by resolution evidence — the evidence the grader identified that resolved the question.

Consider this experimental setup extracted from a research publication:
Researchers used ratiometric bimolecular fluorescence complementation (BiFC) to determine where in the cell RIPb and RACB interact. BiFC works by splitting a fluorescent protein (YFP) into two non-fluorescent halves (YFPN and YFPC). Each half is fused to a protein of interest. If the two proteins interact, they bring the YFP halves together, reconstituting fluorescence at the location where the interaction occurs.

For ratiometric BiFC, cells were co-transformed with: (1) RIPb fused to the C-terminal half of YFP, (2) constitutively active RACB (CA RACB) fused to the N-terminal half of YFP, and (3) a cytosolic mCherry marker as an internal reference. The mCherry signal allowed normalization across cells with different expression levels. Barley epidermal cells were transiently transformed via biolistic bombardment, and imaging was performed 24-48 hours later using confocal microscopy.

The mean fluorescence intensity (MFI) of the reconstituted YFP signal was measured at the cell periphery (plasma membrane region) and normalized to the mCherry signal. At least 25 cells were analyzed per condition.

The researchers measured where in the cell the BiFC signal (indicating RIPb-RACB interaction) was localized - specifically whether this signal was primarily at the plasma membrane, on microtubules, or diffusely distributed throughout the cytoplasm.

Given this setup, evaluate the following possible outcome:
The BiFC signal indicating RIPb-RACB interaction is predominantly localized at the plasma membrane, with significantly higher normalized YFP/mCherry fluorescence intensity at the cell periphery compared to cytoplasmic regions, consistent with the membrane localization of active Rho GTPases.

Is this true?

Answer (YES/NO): NO